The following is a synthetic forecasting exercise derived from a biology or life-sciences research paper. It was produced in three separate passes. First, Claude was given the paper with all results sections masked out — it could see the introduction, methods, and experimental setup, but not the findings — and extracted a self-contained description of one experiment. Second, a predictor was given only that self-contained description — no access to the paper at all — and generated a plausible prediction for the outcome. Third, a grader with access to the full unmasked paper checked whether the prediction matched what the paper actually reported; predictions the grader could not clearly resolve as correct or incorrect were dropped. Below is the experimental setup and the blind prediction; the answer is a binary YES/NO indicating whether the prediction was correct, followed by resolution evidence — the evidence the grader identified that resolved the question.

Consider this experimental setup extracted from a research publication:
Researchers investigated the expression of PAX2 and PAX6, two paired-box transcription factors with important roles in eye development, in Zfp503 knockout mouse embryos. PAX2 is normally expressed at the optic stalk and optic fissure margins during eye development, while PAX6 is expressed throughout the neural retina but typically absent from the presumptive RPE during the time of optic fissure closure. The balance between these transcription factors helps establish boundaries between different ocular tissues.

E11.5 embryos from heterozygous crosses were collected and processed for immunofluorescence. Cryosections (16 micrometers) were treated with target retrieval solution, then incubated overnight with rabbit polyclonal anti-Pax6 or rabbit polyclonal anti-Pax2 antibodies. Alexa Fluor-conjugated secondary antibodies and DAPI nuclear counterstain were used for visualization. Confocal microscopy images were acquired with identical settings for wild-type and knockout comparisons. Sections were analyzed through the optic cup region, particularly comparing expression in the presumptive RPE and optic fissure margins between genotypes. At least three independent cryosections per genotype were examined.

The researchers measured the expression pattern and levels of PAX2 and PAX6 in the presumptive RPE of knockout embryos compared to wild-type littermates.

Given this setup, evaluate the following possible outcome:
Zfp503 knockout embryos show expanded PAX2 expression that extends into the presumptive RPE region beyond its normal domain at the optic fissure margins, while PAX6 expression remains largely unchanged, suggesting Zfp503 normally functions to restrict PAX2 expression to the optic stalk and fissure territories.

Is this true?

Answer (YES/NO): NO